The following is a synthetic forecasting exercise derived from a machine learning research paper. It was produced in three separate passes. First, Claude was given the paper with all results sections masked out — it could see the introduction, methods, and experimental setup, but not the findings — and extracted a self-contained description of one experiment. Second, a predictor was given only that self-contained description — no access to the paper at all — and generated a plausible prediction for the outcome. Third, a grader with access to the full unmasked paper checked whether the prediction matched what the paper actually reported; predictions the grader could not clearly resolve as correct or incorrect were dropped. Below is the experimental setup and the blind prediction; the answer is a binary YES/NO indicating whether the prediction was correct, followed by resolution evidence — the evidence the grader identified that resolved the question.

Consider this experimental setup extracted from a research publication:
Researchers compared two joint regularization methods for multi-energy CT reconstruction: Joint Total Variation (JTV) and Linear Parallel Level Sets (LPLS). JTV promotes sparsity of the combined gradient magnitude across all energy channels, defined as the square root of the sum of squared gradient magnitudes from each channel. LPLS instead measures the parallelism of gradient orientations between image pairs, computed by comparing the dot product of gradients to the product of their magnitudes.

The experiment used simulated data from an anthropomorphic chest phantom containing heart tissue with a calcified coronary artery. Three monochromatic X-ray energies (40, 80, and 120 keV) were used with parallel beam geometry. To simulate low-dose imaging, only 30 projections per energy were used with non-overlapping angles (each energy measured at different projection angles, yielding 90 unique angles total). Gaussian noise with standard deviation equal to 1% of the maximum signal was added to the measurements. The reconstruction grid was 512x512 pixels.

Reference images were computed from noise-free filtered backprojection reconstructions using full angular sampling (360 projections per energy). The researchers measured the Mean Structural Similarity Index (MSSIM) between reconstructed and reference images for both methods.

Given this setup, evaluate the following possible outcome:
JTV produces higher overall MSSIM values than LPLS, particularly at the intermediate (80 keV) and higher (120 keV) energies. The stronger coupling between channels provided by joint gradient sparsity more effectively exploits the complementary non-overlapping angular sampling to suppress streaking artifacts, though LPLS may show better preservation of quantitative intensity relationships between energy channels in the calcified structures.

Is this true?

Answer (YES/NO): NO